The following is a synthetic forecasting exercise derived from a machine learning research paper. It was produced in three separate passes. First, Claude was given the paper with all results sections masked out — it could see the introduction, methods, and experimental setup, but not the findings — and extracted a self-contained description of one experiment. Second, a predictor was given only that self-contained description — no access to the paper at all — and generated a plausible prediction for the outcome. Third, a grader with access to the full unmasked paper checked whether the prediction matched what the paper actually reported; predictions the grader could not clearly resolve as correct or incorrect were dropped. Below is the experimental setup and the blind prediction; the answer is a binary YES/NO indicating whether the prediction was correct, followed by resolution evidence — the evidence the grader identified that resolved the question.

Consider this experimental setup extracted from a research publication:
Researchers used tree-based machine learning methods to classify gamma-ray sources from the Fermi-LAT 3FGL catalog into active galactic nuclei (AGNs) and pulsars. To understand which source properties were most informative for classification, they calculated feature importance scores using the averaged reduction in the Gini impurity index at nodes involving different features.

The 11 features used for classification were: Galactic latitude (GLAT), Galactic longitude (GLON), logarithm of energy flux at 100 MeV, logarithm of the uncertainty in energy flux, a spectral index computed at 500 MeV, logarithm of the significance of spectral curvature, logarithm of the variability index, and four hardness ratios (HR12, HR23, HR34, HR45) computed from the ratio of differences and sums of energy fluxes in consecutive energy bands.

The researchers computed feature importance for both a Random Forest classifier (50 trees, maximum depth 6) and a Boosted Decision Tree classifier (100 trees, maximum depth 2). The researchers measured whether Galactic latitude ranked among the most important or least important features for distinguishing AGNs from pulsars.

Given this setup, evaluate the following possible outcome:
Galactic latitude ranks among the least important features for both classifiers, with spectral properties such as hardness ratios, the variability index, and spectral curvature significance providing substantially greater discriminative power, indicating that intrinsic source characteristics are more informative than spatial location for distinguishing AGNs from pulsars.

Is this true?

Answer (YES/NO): YES